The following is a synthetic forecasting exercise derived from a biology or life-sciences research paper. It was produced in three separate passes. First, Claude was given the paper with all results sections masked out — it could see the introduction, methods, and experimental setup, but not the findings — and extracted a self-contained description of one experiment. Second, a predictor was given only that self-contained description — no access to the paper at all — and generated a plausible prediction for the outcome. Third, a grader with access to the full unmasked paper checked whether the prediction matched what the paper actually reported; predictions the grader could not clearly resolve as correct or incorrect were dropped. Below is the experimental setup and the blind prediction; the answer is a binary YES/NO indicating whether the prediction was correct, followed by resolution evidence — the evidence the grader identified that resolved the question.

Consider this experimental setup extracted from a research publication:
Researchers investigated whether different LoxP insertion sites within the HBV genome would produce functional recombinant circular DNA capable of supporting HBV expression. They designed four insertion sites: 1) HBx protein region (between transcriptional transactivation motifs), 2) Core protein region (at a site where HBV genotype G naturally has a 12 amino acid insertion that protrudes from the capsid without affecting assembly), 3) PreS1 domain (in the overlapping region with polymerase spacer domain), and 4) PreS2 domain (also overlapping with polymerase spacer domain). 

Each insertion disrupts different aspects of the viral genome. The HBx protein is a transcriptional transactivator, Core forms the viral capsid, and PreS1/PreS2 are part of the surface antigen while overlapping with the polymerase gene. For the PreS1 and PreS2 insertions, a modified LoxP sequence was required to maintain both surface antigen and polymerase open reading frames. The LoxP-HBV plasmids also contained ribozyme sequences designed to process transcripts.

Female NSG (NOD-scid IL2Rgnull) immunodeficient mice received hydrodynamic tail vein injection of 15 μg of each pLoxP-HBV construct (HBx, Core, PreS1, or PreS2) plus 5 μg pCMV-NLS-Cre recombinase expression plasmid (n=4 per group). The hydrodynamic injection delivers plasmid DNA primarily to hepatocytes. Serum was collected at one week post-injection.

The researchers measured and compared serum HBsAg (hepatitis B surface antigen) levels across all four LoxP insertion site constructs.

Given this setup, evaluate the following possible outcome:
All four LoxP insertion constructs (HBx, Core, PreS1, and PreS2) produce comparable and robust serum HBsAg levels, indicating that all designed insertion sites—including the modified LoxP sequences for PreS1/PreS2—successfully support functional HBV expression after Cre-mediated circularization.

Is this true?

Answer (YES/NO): YES